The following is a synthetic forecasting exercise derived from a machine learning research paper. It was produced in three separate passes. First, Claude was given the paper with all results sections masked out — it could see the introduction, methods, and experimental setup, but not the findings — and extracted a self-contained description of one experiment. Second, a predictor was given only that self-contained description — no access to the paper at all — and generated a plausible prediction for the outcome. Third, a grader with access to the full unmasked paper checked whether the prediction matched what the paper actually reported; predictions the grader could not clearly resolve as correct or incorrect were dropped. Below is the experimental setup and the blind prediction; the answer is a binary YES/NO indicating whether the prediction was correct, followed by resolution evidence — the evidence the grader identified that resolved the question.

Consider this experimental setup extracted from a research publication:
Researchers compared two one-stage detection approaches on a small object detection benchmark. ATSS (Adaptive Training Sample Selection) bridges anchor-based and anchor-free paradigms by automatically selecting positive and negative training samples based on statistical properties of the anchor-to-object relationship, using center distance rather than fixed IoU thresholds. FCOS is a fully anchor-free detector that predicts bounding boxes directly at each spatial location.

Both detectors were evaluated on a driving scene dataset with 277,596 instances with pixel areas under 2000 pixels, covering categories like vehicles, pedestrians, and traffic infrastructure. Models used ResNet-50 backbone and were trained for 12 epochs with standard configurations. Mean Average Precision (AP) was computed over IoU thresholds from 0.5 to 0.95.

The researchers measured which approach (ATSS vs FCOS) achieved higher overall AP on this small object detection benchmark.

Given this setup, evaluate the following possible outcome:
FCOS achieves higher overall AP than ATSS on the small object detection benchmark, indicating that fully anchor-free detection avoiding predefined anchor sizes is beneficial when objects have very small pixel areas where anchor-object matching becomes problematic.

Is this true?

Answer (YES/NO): NO